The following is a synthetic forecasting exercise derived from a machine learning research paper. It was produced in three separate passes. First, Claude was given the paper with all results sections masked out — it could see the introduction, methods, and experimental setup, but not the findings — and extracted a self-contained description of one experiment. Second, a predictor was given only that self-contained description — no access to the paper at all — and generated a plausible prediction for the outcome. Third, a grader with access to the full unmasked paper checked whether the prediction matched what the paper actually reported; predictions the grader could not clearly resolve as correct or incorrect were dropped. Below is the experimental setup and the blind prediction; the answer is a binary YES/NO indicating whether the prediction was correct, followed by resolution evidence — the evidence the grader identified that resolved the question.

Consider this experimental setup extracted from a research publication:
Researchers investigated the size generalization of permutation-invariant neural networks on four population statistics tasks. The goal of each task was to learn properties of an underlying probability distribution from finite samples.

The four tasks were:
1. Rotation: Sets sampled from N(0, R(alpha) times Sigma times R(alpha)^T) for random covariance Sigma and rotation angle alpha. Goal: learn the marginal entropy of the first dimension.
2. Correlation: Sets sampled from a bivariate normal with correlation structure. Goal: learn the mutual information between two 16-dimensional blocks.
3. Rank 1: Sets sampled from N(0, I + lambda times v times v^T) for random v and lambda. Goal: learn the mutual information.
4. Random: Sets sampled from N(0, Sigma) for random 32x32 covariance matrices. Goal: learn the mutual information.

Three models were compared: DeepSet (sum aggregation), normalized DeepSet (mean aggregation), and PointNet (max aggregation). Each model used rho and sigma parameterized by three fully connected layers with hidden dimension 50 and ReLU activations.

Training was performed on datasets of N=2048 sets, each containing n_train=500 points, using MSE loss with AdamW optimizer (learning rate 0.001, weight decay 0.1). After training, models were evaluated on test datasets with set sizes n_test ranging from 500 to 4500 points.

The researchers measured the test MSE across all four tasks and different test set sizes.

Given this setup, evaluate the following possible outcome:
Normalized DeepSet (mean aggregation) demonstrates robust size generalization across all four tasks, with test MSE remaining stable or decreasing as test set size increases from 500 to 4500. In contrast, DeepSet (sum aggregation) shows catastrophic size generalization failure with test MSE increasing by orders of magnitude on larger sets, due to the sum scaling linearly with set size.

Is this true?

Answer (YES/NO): YES